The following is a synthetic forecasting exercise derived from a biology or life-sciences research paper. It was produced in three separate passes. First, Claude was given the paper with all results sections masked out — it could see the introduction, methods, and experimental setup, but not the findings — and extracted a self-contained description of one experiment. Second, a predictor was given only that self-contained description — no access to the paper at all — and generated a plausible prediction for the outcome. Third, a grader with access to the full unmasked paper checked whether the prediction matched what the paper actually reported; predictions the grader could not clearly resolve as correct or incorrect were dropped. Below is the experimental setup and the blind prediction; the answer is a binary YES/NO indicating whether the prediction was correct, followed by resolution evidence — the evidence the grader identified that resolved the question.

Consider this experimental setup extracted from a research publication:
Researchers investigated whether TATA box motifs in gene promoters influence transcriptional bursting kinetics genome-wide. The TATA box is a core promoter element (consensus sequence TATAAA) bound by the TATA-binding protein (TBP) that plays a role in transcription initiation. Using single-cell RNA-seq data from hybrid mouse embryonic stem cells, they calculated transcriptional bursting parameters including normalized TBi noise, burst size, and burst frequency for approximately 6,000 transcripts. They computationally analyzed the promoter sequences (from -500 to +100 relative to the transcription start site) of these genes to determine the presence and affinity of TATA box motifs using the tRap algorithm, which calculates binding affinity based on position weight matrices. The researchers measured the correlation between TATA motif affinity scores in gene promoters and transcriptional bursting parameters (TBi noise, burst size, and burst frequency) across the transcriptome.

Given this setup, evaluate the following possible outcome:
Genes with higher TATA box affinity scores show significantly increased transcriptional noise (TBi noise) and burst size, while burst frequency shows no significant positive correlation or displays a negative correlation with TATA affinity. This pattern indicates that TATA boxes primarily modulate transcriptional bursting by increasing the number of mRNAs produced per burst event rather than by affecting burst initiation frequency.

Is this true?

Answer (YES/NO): NO